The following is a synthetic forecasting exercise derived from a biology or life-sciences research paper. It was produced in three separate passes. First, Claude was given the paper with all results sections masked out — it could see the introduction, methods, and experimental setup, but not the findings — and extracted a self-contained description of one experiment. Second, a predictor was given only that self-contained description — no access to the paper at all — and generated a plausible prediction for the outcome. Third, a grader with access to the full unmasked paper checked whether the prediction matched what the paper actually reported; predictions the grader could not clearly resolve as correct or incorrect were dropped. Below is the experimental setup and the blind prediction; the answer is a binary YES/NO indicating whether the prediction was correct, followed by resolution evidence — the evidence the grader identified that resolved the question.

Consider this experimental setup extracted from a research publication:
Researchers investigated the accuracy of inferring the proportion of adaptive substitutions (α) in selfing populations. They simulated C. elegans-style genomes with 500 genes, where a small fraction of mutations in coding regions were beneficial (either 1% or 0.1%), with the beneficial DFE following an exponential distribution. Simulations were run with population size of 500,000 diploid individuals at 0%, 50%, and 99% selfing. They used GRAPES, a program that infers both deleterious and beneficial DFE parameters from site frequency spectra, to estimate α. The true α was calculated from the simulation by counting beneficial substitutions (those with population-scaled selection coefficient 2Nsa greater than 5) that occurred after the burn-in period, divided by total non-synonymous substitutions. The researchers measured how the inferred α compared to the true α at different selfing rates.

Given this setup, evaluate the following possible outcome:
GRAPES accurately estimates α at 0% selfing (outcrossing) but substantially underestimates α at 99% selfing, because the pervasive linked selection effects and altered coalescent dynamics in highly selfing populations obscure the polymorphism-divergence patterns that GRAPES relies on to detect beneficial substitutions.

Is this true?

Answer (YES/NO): NO